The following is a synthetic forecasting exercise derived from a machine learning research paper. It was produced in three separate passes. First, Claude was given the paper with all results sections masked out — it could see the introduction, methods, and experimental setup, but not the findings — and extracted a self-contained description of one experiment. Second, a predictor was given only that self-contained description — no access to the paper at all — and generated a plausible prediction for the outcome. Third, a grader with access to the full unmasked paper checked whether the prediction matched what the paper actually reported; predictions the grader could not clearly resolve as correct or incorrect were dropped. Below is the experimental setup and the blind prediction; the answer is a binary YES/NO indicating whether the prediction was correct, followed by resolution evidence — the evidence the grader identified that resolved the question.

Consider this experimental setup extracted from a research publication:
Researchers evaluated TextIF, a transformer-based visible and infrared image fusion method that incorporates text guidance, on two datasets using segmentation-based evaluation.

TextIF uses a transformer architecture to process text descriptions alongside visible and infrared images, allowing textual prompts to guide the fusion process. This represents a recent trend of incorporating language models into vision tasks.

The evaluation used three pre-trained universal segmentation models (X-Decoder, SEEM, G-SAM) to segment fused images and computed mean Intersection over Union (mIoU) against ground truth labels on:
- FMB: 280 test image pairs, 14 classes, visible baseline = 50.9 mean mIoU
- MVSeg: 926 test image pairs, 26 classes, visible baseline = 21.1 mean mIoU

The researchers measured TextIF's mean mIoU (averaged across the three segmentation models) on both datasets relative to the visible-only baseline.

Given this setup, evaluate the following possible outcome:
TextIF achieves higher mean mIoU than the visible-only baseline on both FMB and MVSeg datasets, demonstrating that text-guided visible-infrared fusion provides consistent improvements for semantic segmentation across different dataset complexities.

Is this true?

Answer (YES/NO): NO